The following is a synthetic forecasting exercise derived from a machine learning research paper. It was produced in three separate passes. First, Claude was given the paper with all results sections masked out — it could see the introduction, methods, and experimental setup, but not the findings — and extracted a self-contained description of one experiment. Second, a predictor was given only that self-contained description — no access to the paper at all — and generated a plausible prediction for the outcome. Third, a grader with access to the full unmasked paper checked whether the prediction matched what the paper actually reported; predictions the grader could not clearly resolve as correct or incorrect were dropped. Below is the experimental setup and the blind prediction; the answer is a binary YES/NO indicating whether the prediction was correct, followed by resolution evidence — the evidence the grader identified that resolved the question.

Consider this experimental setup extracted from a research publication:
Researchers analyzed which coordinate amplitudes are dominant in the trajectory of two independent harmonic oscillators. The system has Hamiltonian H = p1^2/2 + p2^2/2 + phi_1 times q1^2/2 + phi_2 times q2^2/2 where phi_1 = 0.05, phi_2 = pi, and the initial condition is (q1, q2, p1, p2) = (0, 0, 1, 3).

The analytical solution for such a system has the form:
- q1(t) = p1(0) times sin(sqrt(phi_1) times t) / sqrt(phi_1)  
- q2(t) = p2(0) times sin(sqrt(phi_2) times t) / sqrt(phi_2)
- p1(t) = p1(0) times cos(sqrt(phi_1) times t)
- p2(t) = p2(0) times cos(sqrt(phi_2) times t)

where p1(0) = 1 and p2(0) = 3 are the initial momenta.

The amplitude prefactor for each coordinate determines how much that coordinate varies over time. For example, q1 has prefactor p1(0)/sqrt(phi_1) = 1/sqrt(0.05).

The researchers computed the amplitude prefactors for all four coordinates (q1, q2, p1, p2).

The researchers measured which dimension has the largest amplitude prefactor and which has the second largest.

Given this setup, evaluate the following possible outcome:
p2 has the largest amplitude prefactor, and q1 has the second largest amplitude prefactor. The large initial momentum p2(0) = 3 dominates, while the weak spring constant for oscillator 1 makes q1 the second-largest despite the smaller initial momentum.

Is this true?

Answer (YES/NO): NO